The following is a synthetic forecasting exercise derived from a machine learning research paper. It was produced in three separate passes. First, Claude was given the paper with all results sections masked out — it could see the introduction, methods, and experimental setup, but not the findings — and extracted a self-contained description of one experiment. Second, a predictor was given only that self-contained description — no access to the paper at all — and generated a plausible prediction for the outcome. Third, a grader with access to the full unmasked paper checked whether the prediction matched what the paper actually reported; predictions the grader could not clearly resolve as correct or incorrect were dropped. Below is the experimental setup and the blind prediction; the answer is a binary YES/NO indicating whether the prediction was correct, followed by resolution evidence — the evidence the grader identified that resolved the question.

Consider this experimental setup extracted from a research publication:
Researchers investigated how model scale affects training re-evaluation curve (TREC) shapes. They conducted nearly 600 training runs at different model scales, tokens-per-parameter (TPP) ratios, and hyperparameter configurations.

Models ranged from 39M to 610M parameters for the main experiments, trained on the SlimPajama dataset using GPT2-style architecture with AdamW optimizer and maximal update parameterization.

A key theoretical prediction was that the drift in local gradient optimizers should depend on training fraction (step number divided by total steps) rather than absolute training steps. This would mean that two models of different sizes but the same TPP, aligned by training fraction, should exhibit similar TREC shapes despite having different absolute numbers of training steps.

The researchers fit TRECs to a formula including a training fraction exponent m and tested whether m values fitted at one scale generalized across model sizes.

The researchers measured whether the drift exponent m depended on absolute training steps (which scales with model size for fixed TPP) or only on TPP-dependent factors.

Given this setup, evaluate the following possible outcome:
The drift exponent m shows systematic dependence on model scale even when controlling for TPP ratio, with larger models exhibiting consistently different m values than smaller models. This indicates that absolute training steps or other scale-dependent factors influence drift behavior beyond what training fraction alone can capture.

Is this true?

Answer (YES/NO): NO